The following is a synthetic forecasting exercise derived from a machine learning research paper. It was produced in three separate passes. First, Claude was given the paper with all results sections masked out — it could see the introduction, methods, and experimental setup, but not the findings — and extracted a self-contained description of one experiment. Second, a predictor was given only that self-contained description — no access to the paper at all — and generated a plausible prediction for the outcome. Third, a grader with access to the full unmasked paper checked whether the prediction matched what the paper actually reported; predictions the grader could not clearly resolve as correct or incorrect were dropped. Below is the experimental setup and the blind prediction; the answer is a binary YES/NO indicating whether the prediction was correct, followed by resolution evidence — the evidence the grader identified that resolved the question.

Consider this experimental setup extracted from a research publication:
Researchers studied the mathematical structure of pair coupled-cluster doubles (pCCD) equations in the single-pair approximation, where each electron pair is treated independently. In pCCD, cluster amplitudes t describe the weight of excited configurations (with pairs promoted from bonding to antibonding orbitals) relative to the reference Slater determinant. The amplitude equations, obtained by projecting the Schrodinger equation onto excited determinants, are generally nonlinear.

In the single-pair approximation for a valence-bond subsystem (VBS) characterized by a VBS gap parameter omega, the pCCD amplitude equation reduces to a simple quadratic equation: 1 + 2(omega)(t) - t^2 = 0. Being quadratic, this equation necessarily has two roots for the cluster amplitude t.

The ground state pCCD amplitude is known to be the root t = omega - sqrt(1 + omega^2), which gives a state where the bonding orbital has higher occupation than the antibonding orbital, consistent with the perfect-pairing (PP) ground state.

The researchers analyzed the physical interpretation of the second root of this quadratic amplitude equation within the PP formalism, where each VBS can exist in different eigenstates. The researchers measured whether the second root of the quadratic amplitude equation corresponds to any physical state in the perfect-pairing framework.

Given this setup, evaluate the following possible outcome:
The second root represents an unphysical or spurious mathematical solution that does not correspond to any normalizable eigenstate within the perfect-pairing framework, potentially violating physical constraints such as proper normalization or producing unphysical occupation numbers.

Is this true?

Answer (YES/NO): NO